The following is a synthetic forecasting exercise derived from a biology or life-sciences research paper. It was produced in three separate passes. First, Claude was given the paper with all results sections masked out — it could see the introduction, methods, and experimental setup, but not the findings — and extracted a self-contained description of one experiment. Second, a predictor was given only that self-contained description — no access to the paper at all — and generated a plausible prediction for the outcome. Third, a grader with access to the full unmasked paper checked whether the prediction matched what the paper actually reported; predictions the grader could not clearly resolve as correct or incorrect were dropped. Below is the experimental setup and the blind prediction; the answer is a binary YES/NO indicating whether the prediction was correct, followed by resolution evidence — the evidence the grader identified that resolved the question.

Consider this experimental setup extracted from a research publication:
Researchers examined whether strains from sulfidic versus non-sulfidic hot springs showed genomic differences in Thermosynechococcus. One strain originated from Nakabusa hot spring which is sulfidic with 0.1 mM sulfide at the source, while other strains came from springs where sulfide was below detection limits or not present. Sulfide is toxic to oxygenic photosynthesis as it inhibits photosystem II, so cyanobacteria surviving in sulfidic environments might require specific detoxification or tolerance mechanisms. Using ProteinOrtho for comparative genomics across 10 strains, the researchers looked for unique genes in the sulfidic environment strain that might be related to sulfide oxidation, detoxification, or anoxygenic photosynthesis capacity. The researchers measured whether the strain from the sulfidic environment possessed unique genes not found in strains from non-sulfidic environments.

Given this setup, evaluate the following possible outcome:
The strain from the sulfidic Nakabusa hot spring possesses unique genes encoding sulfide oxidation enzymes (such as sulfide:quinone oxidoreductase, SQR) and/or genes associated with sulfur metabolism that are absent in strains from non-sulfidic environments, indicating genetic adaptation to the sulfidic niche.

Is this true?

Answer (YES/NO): NO